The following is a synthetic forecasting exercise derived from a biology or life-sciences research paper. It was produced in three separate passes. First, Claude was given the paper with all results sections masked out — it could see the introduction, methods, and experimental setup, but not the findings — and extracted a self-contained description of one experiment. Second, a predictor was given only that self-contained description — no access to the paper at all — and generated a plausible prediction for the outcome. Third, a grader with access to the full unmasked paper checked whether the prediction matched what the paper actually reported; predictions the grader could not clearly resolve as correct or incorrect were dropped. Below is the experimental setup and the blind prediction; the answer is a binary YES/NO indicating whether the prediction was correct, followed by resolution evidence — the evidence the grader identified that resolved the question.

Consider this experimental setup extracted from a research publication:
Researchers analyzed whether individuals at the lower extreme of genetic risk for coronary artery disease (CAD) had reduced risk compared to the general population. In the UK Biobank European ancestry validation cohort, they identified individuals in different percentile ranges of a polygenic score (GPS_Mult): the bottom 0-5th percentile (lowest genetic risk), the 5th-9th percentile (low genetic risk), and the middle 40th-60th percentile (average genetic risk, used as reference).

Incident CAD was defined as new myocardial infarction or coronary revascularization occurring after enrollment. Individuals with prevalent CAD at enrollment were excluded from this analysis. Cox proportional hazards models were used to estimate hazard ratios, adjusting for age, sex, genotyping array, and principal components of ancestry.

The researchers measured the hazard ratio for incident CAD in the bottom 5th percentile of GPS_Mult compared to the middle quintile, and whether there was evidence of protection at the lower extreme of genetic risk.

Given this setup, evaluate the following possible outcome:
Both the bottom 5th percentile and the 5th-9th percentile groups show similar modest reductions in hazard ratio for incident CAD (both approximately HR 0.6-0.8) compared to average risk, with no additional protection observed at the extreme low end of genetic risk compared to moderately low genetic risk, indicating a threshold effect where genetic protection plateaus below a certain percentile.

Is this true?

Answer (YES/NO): NO